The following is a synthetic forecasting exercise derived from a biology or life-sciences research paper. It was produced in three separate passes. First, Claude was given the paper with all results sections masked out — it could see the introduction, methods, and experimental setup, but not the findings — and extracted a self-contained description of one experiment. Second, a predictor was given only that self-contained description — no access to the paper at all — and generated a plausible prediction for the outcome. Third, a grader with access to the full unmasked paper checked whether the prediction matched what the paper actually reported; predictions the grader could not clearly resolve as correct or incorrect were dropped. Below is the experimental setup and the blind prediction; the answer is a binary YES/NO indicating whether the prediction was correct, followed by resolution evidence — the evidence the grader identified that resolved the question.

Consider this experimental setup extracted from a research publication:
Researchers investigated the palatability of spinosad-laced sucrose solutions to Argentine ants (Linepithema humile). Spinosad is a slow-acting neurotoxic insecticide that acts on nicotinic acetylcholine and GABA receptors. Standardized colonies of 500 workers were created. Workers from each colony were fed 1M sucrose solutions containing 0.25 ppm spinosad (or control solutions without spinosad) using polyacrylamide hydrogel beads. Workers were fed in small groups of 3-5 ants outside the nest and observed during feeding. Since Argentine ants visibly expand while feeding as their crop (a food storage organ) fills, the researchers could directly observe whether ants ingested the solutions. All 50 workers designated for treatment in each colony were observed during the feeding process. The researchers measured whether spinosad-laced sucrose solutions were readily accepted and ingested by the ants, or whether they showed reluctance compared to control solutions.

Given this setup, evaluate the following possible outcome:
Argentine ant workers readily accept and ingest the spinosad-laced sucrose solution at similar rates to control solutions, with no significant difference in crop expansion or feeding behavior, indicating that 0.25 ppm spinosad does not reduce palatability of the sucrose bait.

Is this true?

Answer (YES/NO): YES